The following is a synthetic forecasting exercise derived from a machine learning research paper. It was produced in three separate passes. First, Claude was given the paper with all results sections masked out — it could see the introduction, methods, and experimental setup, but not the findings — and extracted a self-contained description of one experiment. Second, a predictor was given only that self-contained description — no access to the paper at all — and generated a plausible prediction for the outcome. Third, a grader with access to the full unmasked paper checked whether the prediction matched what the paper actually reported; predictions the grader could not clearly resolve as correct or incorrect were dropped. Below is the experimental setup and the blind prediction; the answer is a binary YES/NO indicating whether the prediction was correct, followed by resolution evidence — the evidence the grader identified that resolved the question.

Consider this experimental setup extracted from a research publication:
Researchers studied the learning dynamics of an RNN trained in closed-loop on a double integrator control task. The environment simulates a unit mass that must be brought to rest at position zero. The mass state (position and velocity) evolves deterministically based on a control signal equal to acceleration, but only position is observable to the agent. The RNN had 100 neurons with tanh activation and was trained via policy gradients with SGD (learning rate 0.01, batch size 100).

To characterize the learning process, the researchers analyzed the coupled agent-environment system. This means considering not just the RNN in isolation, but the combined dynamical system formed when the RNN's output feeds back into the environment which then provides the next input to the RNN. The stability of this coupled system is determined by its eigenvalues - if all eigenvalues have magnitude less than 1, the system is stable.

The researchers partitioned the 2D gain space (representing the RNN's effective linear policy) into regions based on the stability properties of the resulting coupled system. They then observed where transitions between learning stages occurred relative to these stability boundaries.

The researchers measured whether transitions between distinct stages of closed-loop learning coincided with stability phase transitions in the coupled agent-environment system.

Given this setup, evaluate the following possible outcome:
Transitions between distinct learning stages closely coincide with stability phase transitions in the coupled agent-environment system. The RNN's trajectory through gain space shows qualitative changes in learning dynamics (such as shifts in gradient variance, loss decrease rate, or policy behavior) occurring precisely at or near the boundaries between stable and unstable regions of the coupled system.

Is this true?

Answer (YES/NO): YES